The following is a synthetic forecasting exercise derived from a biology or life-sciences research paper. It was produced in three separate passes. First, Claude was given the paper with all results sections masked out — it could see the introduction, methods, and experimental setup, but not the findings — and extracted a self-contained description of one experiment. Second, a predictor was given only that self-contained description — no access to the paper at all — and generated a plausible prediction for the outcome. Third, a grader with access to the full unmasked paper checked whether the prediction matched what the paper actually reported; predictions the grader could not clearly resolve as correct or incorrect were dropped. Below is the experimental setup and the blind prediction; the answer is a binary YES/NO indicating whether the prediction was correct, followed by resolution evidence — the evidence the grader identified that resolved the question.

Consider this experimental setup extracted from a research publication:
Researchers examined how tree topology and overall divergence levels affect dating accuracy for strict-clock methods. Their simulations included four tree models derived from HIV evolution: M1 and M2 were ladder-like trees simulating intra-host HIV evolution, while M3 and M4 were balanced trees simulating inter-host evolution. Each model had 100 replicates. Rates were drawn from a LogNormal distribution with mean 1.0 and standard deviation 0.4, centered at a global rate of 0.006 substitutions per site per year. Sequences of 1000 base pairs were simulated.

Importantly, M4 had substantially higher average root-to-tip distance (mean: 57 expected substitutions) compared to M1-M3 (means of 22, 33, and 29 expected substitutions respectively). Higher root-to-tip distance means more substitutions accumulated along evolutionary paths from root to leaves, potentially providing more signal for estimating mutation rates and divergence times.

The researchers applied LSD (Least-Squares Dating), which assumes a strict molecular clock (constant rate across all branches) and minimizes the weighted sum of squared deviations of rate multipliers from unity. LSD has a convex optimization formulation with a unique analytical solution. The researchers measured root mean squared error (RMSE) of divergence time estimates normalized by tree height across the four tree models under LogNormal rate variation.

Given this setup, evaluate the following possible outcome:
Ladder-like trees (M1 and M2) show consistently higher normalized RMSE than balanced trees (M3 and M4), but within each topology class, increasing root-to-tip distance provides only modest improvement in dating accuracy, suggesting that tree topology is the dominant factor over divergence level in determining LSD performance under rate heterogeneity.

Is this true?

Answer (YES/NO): NO